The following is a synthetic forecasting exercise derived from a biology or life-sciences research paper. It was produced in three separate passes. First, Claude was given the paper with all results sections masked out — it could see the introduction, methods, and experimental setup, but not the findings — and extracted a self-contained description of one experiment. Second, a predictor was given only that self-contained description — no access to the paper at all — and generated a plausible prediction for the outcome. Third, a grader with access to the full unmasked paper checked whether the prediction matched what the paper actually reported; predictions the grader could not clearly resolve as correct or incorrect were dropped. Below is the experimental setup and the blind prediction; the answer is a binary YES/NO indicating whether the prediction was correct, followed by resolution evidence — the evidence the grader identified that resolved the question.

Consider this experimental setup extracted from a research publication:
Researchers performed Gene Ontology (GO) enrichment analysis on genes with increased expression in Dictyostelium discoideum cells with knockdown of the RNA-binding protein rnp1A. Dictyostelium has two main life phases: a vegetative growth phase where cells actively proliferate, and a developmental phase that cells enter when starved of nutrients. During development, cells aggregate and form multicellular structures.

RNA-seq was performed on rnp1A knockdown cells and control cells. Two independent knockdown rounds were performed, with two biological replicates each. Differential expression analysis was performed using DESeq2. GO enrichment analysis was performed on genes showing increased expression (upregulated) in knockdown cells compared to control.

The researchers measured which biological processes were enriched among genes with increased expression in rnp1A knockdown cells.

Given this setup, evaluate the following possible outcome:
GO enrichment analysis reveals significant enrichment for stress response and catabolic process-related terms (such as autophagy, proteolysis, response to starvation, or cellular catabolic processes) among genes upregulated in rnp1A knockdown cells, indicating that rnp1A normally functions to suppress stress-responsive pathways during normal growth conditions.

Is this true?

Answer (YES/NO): NO